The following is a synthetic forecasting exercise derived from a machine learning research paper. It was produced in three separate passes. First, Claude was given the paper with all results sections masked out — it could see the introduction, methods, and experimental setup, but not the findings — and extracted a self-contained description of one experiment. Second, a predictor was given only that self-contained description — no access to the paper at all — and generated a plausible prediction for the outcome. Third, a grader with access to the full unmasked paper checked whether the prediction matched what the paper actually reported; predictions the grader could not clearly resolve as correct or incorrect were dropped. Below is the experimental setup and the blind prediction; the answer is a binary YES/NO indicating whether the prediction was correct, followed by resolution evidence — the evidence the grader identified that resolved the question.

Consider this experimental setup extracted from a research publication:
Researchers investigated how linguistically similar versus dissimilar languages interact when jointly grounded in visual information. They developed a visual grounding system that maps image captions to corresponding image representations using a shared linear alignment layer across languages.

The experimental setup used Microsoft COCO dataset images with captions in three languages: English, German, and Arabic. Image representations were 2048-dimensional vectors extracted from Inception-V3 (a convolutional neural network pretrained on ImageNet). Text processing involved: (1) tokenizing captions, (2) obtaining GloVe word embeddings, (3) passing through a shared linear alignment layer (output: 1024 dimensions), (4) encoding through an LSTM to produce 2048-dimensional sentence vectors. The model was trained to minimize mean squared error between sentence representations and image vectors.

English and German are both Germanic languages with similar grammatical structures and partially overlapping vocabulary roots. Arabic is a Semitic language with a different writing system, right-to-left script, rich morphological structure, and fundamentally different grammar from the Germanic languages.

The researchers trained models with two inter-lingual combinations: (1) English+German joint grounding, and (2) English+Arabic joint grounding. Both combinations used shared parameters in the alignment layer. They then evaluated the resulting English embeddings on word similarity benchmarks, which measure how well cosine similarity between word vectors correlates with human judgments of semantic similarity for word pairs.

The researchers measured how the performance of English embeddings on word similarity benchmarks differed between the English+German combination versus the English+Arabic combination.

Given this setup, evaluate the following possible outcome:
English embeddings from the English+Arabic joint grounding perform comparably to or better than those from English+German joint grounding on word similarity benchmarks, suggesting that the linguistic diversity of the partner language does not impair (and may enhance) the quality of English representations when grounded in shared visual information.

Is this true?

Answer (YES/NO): NO